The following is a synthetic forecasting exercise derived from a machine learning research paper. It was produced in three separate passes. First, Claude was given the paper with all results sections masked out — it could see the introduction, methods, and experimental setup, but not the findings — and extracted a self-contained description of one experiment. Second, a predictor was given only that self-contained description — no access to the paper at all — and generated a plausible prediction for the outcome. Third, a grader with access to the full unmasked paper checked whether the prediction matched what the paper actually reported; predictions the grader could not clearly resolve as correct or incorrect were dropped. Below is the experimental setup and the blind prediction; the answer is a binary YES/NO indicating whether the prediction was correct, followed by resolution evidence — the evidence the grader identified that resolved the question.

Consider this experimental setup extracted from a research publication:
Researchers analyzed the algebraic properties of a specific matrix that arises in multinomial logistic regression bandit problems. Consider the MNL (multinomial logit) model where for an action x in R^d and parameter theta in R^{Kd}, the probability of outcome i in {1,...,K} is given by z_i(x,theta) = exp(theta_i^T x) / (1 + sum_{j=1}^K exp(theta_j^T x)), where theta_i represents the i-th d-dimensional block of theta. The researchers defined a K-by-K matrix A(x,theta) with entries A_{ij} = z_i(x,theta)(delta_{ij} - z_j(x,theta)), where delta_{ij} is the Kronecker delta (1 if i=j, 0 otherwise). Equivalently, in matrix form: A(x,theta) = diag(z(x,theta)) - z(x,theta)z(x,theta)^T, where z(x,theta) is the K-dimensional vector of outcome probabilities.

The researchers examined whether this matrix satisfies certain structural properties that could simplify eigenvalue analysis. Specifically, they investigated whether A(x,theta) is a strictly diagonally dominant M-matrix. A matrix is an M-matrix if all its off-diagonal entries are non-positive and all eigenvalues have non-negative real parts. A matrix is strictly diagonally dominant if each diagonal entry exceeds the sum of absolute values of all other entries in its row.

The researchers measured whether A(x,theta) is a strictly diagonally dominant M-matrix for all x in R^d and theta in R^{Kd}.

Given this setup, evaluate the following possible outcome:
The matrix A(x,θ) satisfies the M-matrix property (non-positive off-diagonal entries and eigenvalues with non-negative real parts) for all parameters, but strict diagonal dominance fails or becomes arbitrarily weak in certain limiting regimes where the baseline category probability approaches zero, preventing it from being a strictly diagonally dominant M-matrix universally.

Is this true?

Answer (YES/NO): NO